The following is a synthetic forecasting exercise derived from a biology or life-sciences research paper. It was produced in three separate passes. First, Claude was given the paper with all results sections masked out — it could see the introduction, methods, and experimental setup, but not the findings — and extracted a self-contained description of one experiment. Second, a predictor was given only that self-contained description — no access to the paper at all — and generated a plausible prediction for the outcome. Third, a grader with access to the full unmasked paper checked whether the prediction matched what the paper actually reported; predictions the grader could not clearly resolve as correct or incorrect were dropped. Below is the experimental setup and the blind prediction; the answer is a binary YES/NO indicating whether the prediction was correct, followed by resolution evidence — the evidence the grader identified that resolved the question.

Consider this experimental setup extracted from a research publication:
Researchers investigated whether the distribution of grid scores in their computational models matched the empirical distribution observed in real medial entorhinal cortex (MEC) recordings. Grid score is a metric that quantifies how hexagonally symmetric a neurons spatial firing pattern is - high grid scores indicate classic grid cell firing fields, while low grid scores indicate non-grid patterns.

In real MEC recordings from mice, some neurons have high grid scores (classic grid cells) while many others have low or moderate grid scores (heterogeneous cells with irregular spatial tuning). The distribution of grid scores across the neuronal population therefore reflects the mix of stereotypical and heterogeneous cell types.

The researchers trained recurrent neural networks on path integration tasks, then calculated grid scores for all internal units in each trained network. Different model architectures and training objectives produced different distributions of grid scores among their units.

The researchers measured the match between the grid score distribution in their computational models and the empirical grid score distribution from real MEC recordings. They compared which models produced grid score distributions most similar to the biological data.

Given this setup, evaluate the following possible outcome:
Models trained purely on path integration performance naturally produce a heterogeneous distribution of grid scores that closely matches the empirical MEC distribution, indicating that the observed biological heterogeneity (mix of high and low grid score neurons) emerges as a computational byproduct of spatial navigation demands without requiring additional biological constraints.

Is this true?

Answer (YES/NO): NO